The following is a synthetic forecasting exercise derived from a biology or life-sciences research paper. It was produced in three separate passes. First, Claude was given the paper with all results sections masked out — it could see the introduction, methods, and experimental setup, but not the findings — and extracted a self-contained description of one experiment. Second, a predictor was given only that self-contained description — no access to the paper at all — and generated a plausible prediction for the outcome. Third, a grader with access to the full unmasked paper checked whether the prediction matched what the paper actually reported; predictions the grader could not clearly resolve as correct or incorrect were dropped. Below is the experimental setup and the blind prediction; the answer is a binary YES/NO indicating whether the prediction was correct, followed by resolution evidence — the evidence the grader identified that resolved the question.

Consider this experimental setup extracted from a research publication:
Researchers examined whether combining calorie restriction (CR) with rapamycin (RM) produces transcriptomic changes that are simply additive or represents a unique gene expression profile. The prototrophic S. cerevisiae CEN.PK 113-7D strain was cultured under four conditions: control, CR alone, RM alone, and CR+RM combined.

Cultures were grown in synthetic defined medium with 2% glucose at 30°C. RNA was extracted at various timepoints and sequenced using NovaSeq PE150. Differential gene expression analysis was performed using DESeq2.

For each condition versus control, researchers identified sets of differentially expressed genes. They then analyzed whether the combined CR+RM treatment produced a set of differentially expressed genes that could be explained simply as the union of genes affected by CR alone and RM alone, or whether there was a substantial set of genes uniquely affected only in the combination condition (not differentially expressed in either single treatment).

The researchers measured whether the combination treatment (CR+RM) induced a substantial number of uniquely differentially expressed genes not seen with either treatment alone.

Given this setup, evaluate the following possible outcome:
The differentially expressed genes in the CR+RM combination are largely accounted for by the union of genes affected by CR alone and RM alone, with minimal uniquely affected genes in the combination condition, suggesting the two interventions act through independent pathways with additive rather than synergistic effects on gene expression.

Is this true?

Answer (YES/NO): NO